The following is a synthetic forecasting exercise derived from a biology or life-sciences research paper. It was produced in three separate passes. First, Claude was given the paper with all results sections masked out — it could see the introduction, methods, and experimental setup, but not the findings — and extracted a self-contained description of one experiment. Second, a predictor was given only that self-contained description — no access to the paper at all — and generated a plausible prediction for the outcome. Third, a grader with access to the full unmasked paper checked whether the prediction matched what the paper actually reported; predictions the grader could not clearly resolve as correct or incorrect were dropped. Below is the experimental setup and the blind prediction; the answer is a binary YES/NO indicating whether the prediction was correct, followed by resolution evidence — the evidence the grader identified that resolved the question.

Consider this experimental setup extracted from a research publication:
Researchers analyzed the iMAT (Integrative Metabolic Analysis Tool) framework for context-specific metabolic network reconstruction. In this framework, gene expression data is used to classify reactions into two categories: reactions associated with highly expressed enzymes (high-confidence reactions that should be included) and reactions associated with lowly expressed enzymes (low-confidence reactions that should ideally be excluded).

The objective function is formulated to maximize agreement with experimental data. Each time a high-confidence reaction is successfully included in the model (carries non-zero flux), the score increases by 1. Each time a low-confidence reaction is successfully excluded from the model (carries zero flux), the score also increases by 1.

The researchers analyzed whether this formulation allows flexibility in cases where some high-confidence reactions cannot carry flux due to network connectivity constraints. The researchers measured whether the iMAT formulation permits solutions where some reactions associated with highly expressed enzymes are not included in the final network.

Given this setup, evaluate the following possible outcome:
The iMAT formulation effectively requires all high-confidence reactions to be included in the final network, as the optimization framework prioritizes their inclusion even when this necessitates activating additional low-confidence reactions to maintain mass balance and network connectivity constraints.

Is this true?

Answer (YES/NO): NO